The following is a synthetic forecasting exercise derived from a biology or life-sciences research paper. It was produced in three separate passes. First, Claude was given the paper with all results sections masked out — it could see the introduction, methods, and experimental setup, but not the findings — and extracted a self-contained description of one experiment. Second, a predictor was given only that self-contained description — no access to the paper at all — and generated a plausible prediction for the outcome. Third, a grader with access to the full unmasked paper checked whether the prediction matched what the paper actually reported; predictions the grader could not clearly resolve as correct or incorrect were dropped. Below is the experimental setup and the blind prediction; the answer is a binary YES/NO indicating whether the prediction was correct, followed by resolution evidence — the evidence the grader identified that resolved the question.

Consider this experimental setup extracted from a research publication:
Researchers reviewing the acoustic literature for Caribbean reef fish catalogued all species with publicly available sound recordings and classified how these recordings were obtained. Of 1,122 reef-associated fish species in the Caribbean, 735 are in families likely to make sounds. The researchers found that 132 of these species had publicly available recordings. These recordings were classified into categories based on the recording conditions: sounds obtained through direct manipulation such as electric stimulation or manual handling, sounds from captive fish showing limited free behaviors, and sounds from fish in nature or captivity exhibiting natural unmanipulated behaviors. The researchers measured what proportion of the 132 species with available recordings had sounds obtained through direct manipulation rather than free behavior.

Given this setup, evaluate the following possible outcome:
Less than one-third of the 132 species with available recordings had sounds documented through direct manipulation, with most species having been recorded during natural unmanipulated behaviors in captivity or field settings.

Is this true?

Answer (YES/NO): NO